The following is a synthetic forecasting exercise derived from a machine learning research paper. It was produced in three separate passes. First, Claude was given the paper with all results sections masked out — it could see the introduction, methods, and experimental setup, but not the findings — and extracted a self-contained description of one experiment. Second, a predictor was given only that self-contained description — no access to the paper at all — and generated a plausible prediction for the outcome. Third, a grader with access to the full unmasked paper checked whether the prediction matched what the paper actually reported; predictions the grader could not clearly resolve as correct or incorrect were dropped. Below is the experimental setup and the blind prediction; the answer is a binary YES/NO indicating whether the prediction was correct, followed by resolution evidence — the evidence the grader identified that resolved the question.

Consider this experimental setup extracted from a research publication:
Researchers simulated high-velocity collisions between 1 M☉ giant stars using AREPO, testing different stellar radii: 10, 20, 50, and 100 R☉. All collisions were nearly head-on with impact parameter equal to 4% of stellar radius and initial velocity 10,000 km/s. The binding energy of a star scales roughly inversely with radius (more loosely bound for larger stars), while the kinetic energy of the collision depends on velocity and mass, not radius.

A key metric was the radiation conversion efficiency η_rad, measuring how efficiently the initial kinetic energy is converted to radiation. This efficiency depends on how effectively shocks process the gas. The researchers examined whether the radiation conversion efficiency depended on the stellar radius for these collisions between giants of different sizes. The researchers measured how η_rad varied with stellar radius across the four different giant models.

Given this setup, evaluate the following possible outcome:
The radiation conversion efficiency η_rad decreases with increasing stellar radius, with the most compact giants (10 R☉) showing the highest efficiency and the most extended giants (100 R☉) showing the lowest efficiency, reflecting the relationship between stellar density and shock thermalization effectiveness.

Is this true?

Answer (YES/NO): NO